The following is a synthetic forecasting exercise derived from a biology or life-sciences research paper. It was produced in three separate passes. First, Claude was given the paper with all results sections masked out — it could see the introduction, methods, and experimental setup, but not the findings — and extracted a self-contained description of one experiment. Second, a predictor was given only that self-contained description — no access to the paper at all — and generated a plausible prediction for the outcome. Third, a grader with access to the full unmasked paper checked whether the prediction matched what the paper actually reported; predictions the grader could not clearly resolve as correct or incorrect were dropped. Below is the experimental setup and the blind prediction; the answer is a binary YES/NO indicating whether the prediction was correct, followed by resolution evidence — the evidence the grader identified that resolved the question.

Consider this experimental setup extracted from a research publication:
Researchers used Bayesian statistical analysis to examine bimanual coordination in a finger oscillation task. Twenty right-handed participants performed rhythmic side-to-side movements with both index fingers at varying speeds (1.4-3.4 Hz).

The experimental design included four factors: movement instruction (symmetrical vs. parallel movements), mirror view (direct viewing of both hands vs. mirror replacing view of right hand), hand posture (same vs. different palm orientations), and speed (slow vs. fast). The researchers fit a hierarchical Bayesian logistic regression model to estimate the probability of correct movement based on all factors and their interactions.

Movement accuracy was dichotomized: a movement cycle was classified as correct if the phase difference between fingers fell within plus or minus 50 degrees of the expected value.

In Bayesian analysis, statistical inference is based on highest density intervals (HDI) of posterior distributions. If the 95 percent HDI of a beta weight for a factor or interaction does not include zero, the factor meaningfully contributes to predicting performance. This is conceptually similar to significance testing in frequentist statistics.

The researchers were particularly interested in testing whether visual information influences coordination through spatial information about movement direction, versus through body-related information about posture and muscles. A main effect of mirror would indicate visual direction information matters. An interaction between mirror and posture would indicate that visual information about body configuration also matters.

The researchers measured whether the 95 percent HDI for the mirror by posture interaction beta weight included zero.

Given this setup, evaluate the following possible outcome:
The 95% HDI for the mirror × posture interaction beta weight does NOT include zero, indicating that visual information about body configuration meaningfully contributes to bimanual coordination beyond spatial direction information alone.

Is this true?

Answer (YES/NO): NO